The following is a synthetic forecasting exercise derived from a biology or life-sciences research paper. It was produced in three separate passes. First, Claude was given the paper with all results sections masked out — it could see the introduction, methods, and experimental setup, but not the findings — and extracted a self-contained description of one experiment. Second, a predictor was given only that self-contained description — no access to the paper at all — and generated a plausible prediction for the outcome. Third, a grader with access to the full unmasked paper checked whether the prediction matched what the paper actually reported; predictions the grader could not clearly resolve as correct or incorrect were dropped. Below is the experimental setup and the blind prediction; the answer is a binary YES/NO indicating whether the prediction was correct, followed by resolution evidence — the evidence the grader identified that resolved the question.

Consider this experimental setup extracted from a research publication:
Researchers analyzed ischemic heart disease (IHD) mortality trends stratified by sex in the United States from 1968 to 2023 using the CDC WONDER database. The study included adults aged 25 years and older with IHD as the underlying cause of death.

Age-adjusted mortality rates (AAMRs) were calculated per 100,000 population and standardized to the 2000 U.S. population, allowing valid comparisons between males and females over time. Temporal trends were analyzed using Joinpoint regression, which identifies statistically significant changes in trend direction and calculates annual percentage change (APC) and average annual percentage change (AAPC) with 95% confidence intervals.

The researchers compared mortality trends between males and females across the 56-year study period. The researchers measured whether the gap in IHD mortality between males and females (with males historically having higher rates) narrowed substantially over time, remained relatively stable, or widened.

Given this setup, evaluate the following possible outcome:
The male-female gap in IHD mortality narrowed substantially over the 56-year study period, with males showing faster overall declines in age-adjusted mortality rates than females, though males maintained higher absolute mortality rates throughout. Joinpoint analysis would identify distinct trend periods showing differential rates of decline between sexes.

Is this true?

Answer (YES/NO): NO